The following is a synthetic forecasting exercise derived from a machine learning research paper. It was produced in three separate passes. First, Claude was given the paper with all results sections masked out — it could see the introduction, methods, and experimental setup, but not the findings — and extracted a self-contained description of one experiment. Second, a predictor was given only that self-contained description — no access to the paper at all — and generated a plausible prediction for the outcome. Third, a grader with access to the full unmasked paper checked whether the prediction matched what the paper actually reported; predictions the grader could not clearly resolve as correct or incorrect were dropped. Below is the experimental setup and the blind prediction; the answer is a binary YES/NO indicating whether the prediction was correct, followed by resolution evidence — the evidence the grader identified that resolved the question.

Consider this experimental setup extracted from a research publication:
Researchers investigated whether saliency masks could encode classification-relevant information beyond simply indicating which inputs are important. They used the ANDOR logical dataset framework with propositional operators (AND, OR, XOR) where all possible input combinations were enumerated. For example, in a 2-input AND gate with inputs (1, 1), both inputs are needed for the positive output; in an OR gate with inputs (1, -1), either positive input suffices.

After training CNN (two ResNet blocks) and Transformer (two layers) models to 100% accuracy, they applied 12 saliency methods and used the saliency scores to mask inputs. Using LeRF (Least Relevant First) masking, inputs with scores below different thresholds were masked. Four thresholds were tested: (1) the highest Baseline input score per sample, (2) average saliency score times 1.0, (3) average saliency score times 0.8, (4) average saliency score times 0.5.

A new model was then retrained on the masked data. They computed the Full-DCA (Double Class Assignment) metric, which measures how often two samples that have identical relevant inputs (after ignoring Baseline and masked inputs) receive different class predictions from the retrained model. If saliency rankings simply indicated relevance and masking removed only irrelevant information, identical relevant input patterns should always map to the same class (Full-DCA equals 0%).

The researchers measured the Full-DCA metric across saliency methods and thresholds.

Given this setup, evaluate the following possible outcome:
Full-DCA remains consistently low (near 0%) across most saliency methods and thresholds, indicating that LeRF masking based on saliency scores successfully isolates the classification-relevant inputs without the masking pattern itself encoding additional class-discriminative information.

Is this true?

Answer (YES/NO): NO